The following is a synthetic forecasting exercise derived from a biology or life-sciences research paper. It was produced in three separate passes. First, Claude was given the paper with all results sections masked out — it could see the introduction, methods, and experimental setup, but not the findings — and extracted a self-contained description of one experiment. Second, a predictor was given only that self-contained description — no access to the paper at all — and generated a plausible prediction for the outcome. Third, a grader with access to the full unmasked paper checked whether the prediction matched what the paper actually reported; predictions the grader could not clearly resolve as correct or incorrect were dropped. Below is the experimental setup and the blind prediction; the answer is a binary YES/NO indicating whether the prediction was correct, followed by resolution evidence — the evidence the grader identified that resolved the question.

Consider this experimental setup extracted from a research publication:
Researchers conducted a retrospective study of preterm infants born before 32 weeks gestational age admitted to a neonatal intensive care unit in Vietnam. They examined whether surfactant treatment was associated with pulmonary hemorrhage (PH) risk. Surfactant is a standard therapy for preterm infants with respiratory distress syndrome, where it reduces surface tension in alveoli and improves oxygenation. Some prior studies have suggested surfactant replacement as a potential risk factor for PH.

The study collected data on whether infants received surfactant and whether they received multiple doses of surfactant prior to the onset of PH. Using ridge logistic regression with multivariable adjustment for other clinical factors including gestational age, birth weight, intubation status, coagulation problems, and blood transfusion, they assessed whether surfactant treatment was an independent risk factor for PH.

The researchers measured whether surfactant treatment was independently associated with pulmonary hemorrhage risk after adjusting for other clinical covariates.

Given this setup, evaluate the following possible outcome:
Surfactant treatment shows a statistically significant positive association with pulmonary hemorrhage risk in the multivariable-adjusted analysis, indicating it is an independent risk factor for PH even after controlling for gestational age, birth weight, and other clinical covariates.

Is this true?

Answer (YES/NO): NO